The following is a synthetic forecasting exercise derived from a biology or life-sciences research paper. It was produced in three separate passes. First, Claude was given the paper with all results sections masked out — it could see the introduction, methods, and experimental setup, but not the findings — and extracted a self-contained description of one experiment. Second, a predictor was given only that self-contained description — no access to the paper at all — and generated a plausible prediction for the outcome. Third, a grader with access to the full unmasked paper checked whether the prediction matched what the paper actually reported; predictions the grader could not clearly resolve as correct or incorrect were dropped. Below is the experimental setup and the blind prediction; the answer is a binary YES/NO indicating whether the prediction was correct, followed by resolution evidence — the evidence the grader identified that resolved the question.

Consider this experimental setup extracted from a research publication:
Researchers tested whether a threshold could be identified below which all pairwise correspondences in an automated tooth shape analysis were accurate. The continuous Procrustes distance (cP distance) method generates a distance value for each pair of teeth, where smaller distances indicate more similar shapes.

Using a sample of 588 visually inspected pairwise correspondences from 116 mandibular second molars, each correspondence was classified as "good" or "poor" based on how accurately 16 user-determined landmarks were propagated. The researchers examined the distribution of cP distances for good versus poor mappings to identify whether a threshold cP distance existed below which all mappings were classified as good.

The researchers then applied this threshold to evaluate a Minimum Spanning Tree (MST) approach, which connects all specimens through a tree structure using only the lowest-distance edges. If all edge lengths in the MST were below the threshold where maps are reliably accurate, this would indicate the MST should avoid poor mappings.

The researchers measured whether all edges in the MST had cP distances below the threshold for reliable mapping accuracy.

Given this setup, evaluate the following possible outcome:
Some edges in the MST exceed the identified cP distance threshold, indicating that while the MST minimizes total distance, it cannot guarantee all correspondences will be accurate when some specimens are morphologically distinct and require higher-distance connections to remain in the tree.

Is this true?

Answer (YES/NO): YES